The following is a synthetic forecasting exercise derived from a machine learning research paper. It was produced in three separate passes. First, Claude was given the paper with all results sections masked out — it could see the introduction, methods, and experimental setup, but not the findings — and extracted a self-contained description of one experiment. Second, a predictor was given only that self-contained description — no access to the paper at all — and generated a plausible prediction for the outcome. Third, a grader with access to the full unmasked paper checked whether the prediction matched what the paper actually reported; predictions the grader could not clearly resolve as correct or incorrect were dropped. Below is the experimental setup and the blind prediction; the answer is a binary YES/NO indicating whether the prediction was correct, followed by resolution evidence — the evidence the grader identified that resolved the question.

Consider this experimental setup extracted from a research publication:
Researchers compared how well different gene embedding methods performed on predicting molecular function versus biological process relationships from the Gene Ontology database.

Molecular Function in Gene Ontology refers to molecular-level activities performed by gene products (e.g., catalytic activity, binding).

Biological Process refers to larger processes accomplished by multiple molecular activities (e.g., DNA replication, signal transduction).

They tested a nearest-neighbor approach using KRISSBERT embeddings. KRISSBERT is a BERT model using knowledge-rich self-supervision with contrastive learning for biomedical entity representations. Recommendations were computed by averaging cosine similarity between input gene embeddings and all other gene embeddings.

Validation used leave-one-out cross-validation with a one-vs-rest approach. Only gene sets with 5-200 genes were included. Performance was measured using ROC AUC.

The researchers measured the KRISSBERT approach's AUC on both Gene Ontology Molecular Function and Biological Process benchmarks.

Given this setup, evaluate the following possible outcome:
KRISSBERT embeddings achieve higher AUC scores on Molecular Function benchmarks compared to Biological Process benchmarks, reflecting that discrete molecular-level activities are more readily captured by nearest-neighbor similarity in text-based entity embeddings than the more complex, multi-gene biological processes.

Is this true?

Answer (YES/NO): YES